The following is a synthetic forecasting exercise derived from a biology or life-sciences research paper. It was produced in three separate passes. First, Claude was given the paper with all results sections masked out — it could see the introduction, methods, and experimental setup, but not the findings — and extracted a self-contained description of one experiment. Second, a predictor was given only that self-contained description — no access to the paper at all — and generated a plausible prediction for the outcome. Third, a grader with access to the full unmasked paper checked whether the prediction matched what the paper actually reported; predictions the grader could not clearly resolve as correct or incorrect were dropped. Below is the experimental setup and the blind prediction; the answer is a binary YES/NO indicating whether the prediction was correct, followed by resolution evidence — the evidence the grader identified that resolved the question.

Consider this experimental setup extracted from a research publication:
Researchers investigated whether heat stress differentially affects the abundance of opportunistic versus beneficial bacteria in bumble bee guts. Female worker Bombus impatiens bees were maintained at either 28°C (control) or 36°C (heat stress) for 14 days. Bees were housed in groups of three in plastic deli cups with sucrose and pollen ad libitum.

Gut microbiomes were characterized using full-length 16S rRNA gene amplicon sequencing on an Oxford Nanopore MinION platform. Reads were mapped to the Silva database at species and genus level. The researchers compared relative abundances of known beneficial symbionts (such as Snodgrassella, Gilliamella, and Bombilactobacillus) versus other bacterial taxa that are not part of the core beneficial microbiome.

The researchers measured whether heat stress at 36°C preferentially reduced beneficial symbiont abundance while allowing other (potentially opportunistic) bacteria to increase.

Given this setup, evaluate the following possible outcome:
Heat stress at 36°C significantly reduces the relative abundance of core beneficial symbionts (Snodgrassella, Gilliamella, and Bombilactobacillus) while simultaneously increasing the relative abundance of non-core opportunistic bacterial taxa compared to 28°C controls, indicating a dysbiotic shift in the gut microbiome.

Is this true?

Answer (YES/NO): NO